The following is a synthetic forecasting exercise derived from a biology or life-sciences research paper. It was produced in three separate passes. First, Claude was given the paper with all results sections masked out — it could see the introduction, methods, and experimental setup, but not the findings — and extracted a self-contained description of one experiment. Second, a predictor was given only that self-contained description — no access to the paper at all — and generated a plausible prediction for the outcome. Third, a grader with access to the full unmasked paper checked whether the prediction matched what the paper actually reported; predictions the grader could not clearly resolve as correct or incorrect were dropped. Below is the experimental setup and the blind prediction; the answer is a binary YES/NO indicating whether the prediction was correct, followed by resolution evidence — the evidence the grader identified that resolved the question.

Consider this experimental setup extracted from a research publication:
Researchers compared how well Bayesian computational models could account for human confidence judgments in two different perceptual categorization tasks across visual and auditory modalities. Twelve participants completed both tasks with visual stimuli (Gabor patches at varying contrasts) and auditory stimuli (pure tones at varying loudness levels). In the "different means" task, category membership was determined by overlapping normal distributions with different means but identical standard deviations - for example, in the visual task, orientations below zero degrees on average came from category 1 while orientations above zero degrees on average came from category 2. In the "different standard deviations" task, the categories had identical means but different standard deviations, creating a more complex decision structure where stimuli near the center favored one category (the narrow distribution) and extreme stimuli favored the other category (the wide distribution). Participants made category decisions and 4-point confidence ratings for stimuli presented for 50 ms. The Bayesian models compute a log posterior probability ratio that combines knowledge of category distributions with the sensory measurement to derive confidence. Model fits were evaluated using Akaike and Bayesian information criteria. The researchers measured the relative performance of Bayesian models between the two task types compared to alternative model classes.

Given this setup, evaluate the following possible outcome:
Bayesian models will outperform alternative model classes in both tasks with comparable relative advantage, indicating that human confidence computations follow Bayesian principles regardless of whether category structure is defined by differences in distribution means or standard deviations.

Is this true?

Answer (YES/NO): NO